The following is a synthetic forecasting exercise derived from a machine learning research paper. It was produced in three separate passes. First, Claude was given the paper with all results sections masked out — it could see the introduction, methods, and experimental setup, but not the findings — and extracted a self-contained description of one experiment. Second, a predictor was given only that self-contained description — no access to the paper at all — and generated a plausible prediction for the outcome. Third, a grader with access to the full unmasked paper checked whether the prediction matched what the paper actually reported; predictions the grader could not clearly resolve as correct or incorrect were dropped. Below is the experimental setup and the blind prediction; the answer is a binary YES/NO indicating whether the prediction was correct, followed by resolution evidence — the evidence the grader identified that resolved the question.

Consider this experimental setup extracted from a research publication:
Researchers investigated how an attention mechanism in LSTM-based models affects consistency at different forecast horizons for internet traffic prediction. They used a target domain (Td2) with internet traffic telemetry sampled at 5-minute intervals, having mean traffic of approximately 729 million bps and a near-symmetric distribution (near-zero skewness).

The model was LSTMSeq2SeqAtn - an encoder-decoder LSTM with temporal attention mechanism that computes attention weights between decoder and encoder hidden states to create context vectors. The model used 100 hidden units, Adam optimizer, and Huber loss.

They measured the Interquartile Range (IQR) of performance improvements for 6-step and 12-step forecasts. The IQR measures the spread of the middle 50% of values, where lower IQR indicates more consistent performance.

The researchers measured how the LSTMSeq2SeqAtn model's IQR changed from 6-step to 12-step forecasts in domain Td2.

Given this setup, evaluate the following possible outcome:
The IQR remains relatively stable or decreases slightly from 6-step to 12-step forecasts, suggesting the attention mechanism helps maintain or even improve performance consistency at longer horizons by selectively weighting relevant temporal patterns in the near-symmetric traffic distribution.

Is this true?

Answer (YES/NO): NO